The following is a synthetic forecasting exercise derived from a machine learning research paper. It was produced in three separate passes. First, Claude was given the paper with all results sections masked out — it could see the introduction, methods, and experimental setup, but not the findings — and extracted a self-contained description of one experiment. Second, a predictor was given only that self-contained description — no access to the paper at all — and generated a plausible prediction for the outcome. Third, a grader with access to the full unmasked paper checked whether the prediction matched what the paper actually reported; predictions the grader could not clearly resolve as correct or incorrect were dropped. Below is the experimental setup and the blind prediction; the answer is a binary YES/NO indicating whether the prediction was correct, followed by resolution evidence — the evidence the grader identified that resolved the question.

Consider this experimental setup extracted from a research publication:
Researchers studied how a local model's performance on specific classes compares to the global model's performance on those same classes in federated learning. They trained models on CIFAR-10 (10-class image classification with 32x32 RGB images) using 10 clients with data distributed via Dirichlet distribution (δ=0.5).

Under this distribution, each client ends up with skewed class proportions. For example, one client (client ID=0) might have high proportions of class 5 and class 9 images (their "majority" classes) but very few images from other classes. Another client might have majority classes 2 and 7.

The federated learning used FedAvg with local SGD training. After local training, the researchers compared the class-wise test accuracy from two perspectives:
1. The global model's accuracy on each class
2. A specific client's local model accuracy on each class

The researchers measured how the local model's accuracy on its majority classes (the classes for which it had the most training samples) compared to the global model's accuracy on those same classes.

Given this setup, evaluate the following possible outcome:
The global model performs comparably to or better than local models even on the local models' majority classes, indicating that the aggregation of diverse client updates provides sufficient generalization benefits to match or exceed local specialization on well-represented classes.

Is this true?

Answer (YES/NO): NO